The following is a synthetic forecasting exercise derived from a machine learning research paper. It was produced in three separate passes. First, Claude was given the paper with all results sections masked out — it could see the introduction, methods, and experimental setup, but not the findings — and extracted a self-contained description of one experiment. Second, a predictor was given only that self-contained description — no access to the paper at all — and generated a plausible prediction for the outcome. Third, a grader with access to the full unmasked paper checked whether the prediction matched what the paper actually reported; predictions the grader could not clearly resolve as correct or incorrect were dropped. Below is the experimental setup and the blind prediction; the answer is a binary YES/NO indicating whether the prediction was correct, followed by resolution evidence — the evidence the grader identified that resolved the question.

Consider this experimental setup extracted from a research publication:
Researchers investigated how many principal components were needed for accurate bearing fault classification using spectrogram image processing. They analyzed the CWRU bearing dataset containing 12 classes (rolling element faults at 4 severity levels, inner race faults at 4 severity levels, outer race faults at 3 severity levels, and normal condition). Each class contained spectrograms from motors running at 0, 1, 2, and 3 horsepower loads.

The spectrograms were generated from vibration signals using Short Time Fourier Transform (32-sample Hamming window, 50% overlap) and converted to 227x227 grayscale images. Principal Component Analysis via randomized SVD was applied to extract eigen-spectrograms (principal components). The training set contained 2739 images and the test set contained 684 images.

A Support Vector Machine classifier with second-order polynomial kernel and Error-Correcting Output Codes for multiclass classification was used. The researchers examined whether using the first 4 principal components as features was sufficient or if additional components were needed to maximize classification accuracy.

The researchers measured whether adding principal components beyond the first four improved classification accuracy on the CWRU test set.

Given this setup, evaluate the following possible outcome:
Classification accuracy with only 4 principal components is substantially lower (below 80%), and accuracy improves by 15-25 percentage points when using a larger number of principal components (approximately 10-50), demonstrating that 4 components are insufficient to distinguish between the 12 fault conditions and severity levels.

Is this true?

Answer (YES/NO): NO